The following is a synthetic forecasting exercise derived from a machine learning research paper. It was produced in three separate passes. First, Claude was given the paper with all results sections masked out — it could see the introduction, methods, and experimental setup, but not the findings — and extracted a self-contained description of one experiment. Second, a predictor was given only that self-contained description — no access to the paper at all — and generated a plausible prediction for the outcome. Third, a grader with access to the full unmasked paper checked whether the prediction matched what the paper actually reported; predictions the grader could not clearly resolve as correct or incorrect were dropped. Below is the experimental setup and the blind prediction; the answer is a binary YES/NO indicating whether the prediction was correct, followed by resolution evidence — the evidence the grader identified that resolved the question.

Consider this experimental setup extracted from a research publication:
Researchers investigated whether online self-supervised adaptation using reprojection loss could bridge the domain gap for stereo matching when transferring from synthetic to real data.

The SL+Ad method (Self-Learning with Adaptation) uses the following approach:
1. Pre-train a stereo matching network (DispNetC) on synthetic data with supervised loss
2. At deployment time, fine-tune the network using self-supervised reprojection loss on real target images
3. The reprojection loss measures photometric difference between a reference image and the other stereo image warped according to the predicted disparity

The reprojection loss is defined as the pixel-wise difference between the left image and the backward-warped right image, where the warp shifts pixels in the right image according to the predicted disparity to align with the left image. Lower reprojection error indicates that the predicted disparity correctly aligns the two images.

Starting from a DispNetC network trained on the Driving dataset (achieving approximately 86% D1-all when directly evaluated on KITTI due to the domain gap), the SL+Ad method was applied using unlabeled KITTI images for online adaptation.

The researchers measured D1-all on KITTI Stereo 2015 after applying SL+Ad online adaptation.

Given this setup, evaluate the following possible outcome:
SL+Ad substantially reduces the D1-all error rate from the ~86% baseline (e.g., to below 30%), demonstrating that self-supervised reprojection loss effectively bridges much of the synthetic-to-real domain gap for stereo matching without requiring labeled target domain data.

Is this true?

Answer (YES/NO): NO